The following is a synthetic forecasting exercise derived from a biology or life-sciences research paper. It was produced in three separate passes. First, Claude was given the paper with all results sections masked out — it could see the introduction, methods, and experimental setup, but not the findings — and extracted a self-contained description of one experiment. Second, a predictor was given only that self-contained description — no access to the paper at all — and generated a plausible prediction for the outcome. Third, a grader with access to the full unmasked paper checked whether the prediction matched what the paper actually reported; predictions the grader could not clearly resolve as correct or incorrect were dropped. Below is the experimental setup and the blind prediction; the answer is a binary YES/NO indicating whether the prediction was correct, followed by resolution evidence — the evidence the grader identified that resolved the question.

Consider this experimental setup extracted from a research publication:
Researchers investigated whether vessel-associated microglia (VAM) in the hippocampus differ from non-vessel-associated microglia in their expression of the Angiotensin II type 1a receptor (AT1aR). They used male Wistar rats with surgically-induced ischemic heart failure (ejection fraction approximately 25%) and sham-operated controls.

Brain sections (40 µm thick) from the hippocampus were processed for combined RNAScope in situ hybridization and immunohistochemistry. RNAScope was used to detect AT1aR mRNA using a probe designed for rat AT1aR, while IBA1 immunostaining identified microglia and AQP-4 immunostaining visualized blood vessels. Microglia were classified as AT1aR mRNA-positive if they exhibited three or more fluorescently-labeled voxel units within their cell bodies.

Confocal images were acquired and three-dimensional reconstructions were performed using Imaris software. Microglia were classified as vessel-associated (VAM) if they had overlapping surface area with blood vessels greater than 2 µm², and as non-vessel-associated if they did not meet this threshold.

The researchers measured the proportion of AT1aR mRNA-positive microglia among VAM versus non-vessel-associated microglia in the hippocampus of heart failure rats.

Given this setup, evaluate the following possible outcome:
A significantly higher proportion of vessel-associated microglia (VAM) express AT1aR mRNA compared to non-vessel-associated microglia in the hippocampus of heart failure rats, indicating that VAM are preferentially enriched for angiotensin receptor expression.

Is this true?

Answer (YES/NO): YES